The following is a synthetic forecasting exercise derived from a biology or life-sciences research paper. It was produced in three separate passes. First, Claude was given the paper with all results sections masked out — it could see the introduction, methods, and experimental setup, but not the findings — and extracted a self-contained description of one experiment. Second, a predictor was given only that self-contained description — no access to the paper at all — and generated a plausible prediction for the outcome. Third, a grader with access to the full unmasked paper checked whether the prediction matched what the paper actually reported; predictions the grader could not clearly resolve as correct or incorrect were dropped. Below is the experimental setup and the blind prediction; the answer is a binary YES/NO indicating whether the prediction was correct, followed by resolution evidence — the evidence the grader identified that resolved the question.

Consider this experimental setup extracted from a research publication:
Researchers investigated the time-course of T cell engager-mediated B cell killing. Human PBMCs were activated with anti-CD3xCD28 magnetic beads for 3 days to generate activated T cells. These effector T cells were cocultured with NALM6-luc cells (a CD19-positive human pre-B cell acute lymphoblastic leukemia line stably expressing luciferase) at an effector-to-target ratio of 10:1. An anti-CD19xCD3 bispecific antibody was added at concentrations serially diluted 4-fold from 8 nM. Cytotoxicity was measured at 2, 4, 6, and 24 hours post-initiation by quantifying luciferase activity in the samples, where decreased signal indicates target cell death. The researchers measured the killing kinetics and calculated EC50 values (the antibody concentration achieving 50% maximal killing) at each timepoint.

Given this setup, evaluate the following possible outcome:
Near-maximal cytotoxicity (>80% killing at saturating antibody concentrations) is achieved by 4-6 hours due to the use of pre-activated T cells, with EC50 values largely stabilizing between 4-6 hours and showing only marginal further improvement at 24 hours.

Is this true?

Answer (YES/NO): NO